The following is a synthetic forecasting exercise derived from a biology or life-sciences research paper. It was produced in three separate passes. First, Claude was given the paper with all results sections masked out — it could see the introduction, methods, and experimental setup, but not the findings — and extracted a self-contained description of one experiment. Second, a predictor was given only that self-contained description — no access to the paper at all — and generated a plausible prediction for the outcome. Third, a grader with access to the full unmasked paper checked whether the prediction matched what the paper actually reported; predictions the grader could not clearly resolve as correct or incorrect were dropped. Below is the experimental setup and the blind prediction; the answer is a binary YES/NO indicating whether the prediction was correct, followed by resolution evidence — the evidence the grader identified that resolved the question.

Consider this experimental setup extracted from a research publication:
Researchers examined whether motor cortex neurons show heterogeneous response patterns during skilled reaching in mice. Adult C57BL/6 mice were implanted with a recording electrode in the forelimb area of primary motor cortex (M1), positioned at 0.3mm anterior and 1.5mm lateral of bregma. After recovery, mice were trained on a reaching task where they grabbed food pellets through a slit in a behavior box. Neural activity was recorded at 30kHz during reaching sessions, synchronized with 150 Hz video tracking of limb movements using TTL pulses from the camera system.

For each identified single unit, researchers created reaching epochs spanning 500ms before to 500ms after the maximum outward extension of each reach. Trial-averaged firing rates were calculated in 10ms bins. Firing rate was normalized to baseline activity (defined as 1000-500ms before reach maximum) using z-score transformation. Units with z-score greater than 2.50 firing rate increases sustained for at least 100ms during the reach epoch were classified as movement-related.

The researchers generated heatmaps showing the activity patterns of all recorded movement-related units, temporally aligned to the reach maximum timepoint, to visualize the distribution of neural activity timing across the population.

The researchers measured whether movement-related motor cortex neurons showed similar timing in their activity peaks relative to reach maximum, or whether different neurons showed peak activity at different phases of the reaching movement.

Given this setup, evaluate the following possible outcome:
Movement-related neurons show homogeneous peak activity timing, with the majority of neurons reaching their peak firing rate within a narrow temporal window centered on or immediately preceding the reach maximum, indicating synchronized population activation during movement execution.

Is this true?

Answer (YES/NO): NO